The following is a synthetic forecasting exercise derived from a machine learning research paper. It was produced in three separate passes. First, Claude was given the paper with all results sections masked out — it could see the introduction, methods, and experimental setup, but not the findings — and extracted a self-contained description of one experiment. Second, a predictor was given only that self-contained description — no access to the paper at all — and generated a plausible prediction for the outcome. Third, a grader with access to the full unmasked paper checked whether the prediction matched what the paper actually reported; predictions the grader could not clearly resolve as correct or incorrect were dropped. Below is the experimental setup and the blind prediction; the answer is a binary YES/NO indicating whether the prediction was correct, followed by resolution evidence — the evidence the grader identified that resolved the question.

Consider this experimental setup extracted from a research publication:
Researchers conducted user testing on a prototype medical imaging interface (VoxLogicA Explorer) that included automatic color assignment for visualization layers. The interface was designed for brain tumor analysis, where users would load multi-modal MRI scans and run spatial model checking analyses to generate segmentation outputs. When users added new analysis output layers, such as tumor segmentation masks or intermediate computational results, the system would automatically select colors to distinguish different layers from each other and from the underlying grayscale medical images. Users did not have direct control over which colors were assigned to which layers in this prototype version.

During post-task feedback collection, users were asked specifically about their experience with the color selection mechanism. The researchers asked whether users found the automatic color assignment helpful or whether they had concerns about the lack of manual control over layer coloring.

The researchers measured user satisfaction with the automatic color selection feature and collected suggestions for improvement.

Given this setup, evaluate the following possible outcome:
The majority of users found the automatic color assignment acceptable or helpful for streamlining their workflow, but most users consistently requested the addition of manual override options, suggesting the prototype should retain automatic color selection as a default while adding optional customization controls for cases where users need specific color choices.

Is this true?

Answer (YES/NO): NO